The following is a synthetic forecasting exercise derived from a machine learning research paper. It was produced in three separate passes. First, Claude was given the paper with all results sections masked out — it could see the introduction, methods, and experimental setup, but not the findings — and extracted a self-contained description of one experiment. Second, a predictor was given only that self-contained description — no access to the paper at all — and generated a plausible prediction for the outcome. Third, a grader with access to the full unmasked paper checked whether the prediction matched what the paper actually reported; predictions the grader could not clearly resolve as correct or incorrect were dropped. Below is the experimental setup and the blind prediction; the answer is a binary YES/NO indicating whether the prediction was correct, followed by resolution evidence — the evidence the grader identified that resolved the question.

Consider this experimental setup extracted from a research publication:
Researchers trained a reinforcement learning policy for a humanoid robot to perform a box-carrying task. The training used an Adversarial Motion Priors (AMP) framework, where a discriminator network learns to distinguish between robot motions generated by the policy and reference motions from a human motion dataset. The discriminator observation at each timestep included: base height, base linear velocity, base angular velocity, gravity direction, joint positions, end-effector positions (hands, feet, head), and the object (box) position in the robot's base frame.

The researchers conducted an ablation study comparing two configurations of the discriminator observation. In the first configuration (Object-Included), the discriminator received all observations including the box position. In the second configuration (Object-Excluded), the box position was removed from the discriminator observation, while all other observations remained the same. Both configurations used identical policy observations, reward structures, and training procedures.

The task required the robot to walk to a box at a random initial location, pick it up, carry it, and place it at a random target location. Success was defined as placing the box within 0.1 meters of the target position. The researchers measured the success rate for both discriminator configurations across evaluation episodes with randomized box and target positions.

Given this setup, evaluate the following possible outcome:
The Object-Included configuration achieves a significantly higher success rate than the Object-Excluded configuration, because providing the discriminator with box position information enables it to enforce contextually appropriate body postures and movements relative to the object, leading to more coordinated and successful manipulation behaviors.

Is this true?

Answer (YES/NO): YES